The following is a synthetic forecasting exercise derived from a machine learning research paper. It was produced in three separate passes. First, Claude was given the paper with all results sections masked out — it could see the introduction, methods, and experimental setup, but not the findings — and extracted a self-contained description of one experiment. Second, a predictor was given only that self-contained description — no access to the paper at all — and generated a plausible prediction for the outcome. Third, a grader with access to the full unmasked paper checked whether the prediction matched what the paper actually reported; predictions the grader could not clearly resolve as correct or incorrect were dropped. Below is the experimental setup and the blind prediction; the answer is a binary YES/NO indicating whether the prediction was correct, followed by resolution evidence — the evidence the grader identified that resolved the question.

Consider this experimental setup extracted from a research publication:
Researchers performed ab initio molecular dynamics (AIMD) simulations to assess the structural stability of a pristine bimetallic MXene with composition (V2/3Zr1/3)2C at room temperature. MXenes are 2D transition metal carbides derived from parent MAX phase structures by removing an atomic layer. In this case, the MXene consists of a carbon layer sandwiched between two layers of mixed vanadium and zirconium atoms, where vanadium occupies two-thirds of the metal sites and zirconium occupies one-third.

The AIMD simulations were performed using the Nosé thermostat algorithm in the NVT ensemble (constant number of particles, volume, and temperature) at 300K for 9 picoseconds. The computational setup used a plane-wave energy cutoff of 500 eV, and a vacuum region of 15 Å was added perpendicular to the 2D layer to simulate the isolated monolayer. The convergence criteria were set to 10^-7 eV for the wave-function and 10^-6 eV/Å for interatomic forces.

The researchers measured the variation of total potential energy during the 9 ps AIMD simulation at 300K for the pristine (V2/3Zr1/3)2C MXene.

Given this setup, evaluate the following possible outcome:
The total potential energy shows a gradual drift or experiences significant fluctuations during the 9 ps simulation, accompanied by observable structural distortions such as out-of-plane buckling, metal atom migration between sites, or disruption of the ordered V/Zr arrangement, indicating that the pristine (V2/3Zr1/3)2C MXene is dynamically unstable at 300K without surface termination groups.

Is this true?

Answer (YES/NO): NO